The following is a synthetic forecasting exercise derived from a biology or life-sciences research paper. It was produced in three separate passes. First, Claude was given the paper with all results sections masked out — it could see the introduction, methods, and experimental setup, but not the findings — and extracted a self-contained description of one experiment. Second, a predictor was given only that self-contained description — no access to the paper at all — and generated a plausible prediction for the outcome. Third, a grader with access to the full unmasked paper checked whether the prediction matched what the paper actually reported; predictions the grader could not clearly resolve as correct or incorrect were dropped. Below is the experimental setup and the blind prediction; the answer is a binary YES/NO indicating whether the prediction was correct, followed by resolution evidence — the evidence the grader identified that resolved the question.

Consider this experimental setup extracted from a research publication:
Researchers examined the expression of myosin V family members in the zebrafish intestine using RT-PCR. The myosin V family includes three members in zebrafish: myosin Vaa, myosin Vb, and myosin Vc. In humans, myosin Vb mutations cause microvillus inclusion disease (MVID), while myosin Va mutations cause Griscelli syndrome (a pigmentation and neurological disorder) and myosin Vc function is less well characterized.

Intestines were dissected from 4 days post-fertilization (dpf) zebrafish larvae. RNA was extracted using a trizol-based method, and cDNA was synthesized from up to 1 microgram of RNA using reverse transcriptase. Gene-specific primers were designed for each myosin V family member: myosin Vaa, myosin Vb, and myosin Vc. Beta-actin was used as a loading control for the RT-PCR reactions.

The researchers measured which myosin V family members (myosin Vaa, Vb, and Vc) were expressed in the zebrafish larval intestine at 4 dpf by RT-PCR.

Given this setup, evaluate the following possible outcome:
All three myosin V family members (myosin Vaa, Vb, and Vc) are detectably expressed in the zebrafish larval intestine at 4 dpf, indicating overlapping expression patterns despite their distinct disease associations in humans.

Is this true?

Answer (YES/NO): YES